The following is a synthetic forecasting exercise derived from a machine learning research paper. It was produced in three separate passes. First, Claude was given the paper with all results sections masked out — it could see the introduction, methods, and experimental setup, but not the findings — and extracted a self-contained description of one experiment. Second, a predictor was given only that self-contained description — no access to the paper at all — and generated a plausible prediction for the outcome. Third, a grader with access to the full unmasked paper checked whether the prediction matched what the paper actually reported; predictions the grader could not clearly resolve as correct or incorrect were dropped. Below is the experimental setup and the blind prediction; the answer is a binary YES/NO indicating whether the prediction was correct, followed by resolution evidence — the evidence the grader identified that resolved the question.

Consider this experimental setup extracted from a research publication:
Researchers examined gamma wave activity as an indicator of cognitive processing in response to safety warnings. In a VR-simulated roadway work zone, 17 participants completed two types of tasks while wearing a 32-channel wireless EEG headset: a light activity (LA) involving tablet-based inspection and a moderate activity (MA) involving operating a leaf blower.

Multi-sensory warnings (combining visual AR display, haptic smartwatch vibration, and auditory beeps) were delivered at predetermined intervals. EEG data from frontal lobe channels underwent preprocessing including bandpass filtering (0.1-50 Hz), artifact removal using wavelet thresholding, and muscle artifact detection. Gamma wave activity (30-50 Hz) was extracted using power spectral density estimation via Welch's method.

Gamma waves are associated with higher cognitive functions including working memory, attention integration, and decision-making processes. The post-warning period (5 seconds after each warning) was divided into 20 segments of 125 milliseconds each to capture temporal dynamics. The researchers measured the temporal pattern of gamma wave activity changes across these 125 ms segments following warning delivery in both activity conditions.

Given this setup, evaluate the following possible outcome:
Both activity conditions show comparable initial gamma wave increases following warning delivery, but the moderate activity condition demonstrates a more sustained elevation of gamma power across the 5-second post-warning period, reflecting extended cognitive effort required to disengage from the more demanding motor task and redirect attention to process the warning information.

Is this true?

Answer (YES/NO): NO